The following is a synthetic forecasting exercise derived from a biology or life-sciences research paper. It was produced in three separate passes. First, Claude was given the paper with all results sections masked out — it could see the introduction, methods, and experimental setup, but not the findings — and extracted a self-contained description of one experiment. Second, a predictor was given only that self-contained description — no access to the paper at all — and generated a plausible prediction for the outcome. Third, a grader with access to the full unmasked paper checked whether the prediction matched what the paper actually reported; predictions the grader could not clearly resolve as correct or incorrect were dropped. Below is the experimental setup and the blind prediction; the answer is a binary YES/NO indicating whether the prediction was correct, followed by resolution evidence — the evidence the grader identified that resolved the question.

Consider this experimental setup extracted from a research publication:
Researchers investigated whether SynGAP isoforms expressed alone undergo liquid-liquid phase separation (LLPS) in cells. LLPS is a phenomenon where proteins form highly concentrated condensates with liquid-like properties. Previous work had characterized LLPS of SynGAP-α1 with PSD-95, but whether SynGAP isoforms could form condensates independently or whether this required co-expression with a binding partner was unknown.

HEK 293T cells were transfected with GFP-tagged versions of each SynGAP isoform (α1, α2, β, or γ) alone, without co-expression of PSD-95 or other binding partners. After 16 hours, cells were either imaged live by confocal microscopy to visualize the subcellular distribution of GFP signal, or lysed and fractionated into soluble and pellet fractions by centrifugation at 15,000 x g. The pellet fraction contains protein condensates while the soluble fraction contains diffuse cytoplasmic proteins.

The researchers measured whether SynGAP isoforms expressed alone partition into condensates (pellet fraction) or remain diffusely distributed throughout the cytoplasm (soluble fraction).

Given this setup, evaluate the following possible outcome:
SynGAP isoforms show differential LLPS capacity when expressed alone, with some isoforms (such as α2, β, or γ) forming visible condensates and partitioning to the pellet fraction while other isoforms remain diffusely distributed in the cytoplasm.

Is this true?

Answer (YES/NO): NO